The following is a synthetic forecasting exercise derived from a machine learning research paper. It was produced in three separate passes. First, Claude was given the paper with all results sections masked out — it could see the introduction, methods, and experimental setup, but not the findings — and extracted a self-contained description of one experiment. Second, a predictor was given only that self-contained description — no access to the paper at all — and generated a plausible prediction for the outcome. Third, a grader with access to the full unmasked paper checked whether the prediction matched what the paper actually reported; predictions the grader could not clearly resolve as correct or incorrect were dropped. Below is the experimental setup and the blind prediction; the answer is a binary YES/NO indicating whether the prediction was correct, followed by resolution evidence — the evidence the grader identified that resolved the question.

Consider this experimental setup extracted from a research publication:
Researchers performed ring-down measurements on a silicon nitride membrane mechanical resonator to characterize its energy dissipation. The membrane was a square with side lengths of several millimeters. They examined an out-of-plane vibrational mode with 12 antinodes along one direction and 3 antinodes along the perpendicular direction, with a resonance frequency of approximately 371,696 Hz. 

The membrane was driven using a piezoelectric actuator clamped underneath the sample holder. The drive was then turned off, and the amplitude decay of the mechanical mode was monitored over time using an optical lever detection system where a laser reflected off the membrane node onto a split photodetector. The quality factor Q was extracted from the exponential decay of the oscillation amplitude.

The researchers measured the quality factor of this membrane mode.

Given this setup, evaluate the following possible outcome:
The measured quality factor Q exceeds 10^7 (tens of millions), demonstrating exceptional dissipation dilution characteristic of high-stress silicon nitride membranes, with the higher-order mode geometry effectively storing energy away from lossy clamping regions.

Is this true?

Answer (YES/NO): NO